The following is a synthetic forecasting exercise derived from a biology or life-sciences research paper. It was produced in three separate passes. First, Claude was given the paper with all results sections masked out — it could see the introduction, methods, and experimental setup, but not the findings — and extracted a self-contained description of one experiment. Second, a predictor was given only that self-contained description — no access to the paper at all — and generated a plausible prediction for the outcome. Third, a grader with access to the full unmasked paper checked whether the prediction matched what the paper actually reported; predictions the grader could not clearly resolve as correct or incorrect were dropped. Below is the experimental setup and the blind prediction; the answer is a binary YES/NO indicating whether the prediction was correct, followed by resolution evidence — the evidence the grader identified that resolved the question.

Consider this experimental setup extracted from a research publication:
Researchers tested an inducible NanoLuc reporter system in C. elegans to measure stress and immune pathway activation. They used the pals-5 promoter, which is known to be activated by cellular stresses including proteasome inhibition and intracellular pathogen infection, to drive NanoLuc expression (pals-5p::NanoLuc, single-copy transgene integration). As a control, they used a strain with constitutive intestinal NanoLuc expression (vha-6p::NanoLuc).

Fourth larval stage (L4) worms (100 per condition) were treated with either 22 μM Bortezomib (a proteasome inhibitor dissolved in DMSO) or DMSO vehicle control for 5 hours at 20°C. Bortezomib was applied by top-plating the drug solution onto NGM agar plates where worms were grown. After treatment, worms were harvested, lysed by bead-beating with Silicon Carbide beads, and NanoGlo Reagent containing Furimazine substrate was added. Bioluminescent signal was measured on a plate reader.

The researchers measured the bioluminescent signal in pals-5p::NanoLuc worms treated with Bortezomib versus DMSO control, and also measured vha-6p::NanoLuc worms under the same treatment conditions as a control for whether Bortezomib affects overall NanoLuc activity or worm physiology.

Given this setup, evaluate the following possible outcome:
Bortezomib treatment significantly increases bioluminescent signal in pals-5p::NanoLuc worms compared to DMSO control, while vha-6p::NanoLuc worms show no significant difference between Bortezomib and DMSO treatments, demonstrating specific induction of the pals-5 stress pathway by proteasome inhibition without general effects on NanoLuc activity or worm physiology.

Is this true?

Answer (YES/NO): YES